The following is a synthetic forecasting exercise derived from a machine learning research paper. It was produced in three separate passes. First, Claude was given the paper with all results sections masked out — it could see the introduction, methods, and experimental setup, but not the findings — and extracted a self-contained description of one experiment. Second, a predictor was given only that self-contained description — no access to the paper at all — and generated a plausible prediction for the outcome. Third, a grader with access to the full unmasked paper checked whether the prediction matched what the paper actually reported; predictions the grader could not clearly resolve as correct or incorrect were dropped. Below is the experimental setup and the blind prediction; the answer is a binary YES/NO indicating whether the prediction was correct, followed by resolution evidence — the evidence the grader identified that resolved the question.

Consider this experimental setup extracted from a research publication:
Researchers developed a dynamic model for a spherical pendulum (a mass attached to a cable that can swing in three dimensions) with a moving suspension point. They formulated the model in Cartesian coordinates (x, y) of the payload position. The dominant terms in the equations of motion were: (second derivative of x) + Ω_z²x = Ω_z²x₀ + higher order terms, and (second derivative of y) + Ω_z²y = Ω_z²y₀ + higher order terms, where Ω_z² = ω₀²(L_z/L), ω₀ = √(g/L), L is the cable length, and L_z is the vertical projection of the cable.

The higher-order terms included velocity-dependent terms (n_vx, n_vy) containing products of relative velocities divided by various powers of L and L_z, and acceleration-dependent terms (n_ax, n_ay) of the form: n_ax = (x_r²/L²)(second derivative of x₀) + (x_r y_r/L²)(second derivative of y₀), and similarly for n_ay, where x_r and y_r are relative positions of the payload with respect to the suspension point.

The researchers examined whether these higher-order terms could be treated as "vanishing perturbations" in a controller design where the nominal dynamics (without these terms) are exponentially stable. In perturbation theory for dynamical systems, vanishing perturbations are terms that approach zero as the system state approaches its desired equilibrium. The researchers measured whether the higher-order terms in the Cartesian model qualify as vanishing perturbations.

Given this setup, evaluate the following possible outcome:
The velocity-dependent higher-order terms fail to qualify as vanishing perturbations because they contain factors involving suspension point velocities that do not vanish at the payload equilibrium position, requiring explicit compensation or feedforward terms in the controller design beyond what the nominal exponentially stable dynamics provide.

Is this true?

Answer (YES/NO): NO